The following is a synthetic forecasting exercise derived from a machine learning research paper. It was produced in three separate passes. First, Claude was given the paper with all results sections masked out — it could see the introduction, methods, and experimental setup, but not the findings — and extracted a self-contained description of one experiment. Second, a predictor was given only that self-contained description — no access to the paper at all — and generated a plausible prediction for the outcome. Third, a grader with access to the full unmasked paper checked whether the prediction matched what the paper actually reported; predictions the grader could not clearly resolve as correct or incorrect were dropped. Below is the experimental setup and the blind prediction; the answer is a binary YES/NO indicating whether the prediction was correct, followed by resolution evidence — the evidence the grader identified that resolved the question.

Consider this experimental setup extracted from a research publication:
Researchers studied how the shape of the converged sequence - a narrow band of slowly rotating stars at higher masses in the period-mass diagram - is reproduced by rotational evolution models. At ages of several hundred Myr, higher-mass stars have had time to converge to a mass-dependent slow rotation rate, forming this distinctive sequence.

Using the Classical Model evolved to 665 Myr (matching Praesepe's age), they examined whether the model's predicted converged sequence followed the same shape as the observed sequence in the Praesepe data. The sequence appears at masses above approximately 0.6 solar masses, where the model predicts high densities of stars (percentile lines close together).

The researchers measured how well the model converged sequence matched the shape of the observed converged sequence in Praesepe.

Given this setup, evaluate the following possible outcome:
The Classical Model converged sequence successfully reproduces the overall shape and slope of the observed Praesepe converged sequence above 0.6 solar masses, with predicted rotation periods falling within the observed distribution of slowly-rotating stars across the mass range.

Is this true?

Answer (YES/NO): NO